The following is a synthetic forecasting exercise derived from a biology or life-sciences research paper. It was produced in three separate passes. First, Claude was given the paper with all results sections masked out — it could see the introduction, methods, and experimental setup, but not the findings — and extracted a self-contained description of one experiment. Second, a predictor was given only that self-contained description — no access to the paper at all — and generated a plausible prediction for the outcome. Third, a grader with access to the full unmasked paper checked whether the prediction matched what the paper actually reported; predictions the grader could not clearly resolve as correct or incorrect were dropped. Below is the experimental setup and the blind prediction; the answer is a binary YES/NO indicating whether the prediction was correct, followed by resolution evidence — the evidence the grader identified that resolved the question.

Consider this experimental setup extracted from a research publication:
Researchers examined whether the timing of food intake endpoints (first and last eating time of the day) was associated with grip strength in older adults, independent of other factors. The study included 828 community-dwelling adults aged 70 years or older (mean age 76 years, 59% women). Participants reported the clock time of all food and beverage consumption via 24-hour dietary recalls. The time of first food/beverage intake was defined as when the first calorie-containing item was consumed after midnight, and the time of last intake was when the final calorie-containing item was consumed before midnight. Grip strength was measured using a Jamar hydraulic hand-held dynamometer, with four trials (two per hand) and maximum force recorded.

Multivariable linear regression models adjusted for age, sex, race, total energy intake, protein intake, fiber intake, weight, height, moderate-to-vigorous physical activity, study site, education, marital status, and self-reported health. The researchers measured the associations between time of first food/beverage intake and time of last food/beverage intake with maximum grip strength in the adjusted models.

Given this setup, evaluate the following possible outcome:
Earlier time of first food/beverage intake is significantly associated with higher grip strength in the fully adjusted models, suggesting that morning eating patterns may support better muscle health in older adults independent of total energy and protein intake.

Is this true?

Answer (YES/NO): YES